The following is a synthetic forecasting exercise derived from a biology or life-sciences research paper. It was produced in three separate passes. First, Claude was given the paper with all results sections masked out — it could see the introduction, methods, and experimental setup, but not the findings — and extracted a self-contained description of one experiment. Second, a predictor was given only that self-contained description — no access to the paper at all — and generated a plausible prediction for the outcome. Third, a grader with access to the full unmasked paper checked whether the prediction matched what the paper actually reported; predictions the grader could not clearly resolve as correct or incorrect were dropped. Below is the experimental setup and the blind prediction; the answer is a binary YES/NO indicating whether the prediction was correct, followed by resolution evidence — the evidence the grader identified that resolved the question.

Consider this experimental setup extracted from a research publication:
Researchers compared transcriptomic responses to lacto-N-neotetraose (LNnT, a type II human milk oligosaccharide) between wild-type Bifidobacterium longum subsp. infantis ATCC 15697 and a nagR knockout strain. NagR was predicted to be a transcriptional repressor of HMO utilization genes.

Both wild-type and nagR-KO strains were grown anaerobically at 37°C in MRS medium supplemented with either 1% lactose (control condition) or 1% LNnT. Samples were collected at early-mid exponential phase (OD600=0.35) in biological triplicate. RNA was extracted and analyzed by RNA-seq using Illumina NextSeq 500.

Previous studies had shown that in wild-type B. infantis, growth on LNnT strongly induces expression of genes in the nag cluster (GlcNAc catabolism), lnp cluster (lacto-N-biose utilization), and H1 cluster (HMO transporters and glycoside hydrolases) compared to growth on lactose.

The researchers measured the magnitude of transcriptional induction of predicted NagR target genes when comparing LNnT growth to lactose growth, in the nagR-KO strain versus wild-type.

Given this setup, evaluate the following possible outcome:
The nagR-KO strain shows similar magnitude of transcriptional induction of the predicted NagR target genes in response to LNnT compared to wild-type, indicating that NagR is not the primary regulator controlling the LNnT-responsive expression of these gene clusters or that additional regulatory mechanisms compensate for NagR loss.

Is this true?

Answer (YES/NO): NO